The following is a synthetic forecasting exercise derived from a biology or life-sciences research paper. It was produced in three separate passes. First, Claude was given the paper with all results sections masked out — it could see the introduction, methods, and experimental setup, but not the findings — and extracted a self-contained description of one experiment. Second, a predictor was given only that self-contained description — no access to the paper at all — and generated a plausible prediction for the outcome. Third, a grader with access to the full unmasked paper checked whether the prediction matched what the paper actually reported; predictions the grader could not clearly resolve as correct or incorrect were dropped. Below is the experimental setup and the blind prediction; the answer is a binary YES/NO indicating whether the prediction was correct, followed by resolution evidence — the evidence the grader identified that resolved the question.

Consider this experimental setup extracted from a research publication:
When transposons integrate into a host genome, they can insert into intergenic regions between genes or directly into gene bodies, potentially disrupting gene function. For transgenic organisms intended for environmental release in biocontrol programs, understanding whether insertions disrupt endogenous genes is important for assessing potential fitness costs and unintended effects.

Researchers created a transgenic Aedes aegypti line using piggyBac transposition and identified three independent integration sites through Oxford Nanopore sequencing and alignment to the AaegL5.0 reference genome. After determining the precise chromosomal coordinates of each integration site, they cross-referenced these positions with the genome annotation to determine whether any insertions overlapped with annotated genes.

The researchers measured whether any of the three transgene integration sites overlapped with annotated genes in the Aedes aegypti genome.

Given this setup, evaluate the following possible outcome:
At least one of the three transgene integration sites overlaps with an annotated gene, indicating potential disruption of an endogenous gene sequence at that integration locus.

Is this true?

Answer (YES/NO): YES